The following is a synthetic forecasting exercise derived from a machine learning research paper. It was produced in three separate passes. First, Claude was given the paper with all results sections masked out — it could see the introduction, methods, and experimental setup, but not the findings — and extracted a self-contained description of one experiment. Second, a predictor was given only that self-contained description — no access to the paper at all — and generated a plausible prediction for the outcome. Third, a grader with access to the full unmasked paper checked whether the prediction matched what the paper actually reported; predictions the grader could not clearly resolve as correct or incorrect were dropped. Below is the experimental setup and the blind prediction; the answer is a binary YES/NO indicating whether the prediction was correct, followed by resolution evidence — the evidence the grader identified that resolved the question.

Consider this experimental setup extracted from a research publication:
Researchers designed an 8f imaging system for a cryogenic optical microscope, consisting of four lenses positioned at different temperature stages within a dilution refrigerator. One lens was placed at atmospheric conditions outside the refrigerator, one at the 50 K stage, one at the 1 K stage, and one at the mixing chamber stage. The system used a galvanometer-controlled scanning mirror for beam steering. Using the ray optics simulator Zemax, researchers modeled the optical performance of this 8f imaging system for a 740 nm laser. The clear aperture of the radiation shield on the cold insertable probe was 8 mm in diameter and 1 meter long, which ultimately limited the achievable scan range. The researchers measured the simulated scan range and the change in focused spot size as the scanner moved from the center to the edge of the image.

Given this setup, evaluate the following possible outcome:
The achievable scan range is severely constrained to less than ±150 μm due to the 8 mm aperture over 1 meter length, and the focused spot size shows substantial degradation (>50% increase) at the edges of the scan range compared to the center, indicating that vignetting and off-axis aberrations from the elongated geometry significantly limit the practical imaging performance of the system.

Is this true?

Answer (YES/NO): NO